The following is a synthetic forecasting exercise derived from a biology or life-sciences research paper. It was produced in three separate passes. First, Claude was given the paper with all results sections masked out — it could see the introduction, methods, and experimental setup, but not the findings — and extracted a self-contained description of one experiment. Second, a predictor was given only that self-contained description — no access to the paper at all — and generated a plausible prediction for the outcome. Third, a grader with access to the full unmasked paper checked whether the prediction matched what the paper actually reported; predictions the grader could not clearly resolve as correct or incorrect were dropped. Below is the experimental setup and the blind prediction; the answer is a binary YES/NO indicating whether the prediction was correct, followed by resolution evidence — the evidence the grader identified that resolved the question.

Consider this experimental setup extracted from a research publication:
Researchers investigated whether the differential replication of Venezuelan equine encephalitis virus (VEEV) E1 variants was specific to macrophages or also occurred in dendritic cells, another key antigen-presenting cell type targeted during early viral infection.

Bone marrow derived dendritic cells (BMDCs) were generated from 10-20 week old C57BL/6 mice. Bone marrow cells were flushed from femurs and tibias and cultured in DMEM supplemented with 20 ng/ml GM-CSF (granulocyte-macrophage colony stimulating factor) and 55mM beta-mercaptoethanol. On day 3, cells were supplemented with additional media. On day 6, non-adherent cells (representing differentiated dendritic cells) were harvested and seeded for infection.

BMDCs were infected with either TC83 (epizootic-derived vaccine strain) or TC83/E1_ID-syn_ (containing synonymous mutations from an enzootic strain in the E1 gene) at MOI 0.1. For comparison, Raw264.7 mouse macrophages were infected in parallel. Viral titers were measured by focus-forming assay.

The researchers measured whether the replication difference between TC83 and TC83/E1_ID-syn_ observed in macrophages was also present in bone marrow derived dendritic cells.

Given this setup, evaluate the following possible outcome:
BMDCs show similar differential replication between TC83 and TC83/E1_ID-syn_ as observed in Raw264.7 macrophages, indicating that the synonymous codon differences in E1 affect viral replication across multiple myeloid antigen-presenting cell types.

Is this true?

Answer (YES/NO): NO